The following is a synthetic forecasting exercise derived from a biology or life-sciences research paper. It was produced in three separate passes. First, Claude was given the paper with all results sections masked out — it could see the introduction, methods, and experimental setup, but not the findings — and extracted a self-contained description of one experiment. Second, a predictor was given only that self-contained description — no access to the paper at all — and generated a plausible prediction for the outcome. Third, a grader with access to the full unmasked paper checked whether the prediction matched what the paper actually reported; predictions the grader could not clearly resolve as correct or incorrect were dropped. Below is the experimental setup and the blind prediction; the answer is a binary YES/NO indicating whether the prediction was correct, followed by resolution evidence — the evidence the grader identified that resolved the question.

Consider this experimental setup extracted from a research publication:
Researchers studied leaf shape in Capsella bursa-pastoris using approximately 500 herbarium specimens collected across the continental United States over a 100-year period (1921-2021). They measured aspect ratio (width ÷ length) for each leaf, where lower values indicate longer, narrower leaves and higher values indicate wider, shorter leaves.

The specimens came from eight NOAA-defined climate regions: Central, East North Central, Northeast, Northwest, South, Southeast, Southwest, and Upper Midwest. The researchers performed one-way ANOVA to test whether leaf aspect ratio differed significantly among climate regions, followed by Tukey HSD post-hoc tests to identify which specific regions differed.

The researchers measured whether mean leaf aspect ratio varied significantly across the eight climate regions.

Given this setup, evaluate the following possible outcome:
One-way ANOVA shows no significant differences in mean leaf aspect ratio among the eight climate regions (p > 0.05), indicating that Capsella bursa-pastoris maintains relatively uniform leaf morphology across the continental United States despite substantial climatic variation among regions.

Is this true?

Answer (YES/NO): NO